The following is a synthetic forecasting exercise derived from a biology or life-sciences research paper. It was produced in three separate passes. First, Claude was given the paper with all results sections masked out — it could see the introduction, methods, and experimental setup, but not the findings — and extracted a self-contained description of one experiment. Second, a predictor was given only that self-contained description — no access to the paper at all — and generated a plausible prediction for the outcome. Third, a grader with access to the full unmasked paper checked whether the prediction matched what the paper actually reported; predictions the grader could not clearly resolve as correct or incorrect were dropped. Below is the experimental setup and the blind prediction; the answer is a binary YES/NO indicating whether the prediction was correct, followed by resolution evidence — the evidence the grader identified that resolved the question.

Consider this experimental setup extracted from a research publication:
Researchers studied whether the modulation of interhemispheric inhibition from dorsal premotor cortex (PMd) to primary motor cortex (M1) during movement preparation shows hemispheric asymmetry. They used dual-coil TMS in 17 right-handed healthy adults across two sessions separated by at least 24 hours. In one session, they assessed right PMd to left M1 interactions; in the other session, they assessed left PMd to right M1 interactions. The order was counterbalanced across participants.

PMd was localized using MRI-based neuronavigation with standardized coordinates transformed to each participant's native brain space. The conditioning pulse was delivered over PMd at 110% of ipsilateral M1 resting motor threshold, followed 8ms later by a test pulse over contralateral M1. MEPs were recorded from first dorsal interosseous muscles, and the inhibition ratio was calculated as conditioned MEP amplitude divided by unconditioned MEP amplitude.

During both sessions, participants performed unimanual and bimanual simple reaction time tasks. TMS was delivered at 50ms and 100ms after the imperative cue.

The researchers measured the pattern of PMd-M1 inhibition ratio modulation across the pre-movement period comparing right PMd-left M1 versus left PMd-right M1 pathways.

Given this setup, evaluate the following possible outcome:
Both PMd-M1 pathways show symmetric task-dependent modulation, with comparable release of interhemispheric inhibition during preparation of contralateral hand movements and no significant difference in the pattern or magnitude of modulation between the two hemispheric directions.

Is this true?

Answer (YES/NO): YES